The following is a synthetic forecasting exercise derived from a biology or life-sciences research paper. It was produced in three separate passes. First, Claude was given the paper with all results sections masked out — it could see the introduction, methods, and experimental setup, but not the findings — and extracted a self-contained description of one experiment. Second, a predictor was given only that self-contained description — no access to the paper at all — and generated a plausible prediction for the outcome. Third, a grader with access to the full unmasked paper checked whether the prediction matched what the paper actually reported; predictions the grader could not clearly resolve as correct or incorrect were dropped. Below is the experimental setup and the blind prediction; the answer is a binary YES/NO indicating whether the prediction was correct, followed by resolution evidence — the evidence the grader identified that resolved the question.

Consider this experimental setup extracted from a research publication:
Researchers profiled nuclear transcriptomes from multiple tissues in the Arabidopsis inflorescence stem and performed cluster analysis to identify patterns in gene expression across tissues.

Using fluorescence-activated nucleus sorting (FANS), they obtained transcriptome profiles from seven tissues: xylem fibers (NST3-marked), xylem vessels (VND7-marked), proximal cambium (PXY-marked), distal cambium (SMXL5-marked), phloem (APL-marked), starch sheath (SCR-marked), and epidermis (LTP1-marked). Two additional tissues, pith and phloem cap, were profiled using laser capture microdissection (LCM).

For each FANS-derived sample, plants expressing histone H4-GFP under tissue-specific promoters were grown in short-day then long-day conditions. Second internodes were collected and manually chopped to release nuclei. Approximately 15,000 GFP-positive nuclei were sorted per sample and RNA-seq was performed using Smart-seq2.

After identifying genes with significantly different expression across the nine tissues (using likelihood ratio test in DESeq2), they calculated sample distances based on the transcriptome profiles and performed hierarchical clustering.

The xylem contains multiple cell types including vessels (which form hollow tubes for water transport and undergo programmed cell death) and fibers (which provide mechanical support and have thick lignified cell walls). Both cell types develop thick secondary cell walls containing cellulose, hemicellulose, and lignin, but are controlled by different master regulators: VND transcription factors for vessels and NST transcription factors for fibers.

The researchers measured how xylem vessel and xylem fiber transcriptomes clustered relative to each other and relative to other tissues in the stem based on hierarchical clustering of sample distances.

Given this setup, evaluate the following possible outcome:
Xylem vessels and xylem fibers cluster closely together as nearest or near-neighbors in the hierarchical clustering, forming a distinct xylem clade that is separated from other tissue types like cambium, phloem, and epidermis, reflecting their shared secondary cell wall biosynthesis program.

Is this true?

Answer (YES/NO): NO